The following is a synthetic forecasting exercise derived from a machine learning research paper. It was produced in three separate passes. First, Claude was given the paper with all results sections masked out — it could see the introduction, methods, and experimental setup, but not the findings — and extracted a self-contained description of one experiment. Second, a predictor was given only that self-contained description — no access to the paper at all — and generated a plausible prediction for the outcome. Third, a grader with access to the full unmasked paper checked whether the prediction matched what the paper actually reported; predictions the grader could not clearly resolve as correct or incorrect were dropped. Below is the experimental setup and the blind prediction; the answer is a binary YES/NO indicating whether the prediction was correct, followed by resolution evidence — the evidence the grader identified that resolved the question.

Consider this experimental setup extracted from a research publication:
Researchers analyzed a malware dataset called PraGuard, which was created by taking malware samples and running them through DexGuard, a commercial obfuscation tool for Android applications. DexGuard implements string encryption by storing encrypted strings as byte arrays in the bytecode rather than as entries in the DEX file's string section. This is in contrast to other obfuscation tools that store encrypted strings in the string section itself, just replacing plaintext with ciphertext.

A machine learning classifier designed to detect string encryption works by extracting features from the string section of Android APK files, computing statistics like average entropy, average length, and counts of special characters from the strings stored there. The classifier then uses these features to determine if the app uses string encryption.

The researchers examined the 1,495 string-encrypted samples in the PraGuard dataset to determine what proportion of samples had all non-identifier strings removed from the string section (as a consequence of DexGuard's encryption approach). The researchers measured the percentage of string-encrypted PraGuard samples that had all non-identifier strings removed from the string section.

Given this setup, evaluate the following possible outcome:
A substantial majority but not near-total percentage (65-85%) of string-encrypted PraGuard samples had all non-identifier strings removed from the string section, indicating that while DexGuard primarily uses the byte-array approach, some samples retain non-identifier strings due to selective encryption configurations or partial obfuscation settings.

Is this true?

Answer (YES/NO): NO